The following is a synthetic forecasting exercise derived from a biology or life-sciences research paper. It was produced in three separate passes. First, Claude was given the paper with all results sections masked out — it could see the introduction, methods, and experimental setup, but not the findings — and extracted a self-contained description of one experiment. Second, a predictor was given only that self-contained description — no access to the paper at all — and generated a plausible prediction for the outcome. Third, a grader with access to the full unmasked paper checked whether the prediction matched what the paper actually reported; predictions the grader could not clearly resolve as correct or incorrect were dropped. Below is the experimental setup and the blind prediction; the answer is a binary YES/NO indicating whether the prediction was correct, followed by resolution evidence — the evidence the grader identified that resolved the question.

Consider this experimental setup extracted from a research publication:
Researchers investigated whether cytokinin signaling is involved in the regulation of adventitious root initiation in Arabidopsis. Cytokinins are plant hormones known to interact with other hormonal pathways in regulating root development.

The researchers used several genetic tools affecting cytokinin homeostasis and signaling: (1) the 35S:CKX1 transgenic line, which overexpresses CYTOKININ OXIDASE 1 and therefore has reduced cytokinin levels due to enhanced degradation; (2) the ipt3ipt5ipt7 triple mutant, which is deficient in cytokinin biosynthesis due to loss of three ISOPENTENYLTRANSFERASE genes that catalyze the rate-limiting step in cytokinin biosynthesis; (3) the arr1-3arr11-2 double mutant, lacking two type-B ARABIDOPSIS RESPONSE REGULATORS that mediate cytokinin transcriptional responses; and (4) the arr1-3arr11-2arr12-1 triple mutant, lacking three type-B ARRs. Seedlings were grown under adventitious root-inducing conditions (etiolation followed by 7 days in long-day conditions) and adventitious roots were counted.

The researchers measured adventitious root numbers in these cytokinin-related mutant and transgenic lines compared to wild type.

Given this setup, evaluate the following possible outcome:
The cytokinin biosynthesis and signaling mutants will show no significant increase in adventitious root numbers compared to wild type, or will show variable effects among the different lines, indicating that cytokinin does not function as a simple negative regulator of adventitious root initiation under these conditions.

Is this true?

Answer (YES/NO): NO